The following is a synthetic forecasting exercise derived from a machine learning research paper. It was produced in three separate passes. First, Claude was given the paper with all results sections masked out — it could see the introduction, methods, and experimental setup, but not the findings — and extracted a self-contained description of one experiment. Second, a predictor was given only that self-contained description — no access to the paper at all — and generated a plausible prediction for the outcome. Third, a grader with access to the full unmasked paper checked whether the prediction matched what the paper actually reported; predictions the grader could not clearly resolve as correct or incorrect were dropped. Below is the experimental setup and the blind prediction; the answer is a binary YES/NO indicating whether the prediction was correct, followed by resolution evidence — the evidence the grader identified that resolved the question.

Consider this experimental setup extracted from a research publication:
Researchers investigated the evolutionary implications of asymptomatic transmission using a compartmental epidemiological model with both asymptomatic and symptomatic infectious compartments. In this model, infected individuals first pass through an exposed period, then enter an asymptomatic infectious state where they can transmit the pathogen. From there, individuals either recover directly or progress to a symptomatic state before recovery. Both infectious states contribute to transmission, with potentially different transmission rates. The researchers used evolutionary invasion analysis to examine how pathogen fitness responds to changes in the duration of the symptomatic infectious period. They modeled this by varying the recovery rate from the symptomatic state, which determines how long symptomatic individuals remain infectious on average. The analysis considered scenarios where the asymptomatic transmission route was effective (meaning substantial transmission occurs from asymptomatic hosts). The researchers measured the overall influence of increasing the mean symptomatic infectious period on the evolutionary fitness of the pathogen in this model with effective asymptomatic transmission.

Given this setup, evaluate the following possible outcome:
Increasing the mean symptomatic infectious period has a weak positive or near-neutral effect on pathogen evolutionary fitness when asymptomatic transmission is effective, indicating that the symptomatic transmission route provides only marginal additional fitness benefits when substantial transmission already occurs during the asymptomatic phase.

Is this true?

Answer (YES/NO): YES